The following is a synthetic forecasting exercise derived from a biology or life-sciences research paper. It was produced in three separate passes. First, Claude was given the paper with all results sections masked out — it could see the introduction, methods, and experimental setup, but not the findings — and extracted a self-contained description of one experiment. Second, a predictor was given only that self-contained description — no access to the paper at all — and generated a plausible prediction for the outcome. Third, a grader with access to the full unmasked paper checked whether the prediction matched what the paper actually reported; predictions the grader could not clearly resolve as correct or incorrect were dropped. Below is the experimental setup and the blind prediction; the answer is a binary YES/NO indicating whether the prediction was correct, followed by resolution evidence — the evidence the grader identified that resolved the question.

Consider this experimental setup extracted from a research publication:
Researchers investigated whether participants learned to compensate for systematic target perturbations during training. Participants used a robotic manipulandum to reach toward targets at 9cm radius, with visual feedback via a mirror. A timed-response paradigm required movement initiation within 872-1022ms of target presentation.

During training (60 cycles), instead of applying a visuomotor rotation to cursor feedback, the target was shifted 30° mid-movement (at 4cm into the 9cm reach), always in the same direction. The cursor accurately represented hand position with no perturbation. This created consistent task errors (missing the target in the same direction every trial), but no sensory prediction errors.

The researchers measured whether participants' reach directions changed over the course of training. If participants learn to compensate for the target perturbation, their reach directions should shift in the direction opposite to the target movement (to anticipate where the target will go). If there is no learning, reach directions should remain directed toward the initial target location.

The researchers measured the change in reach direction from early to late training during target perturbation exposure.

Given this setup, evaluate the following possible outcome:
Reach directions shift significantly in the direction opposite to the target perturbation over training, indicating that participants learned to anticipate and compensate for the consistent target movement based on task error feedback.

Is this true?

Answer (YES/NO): YES